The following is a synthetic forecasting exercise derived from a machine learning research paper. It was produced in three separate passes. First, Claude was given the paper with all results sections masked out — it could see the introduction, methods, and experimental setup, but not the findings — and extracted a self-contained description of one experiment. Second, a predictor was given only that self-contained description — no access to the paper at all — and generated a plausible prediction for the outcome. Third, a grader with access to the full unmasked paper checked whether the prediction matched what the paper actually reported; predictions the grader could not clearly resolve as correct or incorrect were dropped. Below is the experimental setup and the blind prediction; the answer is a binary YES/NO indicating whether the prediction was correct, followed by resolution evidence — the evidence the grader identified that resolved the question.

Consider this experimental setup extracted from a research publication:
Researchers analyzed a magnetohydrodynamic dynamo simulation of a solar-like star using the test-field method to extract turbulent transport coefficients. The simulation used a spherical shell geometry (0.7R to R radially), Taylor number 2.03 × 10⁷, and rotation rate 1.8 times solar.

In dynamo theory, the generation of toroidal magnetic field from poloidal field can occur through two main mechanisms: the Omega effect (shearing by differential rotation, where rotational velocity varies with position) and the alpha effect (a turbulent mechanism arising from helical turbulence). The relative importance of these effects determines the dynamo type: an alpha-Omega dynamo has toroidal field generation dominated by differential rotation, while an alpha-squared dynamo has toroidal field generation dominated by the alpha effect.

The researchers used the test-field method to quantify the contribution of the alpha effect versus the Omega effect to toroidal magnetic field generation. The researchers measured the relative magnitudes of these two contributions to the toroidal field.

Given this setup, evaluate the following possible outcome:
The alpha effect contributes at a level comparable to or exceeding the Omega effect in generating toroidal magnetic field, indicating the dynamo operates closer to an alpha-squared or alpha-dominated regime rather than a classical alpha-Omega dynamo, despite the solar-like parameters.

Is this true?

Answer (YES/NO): YES